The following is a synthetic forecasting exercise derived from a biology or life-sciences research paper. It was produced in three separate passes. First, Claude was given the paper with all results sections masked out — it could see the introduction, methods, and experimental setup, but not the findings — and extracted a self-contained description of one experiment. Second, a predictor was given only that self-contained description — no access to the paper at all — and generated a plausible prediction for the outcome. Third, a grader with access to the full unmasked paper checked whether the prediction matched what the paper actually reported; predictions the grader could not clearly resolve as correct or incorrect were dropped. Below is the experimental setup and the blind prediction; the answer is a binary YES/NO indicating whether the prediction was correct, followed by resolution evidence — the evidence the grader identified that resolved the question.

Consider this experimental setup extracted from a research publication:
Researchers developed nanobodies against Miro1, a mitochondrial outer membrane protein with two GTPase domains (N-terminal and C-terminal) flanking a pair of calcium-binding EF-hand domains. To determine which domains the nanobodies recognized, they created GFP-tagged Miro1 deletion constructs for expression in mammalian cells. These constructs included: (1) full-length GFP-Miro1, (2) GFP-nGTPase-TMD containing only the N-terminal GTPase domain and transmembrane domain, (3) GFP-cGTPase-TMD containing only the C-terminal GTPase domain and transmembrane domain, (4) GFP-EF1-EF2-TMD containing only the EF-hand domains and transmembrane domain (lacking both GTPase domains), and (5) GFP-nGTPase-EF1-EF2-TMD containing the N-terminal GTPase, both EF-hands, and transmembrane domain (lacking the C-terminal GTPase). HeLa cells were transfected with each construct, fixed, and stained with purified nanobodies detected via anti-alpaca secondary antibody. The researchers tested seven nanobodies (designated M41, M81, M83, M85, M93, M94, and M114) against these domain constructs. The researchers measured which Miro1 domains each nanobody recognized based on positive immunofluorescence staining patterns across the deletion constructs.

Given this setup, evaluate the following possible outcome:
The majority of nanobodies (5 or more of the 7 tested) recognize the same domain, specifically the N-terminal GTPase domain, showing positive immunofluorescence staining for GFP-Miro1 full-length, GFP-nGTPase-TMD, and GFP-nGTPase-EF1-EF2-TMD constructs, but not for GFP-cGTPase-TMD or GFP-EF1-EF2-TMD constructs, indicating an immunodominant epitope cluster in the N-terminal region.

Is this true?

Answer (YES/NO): NO